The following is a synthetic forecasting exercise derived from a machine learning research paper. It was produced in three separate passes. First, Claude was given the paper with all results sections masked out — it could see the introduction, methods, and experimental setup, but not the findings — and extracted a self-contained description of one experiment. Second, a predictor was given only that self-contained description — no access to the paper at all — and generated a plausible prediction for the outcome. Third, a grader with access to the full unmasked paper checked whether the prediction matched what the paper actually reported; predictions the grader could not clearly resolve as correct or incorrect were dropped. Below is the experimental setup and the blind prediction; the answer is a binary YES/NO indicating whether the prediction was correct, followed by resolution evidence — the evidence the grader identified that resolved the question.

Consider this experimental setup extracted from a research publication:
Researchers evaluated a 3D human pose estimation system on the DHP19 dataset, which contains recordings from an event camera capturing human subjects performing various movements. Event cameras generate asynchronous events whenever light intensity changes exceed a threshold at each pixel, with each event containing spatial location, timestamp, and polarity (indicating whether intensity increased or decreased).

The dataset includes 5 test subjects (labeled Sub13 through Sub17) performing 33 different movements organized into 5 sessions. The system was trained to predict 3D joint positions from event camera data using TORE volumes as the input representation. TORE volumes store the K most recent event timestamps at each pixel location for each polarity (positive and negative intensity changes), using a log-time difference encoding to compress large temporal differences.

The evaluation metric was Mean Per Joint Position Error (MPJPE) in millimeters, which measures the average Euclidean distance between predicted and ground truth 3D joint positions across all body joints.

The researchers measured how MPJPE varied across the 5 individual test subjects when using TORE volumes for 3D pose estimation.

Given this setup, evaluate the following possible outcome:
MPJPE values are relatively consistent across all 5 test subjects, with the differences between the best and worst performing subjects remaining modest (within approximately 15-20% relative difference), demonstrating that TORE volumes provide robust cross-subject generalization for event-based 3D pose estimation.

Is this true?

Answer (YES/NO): NO